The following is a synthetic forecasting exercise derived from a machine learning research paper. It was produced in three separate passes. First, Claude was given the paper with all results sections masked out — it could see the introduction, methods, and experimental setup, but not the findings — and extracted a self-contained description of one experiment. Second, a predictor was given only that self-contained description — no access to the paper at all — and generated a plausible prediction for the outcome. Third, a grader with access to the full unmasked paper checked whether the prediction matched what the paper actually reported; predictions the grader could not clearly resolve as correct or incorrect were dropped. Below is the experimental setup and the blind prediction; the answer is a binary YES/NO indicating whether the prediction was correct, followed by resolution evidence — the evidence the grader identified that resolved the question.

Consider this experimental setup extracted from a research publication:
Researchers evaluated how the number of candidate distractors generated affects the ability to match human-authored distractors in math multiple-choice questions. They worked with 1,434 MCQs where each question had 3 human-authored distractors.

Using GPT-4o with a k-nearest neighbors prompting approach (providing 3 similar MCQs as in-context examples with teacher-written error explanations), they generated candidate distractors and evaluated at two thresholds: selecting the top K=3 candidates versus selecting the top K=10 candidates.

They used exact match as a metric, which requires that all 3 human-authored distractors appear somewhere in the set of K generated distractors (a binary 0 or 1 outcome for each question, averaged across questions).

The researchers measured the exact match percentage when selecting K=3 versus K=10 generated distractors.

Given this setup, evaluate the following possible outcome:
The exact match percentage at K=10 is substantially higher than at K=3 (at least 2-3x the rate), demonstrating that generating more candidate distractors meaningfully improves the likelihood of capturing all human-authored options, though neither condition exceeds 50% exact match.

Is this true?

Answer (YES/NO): NO